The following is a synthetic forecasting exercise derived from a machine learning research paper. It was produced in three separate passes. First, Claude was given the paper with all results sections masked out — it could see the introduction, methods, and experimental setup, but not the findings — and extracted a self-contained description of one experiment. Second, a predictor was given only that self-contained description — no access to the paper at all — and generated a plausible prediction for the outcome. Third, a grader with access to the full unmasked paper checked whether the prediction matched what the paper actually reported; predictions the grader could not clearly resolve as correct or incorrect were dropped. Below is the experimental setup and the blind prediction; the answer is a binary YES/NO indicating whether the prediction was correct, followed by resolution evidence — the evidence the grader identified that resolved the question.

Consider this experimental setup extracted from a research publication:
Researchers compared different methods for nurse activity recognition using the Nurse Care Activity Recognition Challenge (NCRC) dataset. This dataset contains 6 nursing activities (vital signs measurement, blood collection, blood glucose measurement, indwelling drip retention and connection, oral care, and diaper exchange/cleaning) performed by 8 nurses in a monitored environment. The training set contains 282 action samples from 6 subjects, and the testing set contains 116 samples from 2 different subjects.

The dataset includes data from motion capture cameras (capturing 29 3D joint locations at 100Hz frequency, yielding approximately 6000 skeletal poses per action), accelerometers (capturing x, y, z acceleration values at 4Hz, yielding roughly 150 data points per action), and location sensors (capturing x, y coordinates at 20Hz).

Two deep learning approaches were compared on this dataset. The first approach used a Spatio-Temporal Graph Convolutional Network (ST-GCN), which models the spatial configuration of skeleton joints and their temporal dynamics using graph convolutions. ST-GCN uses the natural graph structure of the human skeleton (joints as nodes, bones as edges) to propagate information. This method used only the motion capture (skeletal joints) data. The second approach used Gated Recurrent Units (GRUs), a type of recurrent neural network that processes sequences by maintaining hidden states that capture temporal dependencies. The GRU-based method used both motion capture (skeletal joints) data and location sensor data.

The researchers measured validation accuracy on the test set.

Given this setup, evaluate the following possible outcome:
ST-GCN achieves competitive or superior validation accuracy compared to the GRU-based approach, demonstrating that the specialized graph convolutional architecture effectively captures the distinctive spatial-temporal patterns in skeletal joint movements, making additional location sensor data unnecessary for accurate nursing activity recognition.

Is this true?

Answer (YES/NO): NO